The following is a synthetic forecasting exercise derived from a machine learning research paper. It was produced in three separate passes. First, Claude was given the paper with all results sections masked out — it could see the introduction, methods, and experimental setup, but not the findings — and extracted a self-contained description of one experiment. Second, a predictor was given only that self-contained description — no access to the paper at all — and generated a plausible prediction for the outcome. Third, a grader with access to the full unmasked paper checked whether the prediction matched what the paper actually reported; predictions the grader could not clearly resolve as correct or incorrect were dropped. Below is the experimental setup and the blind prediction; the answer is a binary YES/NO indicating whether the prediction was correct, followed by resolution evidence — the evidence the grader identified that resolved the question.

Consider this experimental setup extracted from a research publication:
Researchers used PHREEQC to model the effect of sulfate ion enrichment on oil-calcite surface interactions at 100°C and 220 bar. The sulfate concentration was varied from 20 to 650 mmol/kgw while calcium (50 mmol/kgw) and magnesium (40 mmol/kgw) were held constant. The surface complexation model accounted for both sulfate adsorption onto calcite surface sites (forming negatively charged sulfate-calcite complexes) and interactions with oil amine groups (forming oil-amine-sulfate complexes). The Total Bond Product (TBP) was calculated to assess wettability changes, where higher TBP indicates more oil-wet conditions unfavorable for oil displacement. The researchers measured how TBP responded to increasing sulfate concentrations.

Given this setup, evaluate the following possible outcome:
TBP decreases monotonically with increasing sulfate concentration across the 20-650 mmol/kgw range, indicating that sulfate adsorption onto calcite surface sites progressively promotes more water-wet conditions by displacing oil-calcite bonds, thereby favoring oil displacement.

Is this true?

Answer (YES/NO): NO